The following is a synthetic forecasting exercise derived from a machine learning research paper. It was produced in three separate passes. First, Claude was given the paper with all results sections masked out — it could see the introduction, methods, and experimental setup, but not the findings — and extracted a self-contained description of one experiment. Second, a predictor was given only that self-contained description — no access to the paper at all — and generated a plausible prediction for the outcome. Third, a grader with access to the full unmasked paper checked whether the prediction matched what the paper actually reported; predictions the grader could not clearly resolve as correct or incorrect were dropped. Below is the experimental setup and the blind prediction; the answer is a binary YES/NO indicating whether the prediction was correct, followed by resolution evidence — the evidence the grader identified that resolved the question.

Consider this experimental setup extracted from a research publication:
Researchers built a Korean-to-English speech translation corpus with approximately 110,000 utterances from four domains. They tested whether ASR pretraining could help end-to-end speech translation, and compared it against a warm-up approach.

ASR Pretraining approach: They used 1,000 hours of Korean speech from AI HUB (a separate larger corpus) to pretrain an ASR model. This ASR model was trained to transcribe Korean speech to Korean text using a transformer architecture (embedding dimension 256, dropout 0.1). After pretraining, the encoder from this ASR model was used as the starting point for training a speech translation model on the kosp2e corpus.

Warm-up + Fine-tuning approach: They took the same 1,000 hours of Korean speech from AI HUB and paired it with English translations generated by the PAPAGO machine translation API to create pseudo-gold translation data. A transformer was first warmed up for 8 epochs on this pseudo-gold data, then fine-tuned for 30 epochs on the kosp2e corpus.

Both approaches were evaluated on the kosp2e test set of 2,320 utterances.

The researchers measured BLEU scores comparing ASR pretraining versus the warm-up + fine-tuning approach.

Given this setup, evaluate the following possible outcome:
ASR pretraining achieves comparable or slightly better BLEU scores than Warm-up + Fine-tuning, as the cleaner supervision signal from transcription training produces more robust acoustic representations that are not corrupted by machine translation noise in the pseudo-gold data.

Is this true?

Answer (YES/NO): NO